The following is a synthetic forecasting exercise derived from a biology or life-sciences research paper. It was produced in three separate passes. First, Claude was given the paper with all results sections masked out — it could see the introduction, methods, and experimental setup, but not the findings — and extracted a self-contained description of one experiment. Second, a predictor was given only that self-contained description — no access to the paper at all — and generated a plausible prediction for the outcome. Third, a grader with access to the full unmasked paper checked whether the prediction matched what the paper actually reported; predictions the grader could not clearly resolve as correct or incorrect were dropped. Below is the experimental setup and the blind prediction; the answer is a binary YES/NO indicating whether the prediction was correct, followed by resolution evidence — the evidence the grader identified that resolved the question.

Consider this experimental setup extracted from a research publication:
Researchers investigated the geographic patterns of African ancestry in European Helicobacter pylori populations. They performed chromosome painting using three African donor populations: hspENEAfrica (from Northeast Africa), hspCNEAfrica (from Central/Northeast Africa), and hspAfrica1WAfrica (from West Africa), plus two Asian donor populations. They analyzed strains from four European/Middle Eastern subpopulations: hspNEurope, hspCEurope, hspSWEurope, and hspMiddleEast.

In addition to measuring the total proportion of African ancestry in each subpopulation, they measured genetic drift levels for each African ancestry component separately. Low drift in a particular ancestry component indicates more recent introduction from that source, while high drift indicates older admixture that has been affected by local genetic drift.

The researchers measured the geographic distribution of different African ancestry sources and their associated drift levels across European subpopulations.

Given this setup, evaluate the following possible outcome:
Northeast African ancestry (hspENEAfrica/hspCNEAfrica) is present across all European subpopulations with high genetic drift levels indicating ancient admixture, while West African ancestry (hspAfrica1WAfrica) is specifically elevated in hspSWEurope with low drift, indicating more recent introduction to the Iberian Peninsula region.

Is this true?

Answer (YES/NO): NO